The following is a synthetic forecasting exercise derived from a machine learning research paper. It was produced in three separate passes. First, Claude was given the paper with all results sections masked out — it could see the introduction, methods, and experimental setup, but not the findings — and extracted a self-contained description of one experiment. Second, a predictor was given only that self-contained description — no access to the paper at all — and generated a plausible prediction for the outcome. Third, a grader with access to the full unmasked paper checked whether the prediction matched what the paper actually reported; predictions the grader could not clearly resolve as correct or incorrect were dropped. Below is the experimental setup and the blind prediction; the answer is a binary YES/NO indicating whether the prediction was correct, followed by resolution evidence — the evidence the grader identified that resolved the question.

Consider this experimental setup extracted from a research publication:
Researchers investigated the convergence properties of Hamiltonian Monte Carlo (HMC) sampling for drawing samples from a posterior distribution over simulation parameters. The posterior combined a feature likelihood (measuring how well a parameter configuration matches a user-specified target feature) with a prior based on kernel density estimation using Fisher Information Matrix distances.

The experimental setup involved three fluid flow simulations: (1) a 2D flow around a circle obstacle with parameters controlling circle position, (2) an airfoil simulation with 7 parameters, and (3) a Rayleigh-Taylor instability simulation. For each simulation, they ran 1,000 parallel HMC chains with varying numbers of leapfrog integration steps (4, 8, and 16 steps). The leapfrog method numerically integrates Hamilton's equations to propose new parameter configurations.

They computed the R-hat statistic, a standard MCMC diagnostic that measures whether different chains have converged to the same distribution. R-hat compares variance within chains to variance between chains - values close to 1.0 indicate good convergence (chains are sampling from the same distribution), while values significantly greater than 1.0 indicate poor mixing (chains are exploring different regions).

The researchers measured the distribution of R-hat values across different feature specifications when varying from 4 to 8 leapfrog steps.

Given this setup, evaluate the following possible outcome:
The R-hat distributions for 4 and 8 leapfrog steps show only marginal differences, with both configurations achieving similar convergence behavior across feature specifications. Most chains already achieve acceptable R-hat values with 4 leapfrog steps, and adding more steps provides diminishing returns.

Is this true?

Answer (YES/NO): NO